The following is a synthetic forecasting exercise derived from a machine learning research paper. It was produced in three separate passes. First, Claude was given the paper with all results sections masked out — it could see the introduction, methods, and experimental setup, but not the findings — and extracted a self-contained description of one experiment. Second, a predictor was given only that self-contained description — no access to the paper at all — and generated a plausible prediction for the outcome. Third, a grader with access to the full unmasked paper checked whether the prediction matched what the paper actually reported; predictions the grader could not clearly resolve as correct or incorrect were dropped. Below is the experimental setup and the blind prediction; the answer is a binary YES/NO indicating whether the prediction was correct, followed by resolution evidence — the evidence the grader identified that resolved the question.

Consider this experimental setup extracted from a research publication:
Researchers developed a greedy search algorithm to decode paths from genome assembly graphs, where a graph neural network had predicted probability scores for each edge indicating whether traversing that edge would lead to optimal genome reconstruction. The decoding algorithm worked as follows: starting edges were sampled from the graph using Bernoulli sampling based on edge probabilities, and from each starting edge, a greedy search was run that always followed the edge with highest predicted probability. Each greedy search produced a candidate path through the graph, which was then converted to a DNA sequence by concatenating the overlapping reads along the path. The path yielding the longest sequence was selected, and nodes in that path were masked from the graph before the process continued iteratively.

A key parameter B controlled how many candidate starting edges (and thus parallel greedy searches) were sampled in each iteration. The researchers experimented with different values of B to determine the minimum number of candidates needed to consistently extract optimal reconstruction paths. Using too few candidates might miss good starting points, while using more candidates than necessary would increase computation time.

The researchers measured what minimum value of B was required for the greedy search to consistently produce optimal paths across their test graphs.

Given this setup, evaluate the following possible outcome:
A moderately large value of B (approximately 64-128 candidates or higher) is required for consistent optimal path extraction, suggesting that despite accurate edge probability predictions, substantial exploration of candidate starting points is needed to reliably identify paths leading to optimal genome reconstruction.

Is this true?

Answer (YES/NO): NO